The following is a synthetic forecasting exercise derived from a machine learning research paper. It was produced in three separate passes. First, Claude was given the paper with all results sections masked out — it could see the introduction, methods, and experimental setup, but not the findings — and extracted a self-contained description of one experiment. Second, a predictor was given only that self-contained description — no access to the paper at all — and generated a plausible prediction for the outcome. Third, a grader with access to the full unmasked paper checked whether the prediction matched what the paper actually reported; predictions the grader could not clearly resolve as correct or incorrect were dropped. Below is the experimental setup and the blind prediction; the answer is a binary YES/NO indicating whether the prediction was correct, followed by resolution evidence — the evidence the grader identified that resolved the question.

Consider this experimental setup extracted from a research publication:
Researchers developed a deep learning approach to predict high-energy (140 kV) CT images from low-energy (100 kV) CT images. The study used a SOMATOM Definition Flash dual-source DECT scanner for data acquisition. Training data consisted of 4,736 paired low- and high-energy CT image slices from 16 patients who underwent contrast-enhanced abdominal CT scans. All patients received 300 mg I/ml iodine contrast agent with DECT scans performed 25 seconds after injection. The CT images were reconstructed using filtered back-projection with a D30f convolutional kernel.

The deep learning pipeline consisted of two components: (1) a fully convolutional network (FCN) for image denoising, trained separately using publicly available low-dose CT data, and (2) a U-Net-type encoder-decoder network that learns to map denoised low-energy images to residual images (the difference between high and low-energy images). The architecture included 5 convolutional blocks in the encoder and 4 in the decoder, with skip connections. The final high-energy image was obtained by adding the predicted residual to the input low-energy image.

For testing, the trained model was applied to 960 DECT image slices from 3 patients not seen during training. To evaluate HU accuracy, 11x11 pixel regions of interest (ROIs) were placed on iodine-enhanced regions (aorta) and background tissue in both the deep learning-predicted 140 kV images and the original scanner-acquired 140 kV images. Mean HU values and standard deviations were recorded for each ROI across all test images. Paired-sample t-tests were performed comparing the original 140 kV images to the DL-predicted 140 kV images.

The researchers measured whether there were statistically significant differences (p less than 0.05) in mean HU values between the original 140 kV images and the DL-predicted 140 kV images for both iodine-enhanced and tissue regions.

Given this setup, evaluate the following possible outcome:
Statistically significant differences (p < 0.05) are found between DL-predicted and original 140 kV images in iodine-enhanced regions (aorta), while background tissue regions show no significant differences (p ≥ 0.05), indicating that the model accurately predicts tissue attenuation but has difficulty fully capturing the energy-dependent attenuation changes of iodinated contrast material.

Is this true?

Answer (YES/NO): NO